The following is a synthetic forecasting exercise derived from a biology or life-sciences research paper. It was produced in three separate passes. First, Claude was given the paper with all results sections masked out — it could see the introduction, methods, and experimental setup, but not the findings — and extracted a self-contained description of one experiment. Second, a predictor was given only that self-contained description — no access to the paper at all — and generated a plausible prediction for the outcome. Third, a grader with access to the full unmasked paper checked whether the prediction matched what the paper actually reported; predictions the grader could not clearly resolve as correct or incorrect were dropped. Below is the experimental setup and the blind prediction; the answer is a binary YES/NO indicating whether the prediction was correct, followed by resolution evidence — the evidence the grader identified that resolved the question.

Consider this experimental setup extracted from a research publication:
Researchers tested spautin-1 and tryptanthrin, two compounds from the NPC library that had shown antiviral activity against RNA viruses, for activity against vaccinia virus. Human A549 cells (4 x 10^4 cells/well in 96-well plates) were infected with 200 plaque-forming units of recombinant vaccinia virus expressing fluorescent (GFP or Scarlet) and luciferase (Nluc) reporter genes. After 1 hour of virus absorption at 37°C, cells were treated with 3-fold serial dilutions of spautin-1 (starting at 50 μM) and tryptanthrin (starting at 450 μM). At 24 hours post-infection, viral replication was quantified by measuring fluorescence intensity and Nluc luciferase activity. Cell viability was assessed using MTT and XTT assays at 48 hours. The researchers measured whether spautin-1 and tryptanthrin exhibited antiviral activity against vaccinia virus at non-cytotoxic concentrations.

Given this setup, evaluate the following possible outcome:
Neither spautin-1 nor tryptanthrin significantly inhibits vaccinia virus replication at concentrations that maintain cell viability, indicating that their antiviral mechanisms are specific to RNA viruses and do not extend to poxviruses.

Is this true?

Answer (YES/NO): YES